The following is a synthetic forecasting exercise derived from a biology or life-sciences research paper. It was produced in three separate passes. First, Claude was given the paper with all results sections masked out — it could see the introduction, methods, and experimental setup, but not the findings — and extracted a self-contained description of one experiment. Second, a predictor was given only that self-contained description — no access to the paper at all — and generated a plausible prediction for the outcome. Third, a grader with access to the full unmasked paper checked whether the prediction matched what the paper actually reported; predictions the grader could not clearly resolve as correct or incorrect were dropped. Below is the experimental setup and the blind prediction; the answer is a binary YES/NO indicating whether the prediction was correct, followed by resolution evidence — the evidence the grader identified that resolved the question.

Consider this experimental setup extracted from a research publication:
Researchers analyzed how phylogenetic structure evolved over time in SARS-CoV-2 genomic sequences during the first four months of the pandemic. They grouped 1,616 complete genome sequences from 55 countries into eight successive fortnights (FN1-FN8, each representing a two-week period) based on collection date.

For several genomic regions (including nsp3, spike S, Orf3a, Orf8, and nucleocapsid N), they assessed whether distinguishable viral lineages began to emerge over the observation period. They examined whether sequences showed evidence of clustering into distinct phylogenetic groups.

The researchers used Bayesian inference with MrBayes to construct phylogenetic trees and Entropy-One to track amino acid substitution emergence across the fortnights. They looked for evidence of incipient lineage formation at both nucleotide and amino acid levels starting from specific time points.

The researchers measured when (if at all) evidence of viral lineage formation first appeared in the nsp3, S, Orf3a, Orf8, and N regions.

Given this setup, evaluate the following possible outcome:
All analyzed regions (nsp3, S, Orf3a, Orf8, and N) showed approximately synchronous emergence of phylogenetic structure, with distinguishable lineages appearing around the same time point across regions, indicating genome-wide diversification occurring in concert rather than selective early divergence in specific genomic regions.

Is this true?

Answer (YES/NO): NO